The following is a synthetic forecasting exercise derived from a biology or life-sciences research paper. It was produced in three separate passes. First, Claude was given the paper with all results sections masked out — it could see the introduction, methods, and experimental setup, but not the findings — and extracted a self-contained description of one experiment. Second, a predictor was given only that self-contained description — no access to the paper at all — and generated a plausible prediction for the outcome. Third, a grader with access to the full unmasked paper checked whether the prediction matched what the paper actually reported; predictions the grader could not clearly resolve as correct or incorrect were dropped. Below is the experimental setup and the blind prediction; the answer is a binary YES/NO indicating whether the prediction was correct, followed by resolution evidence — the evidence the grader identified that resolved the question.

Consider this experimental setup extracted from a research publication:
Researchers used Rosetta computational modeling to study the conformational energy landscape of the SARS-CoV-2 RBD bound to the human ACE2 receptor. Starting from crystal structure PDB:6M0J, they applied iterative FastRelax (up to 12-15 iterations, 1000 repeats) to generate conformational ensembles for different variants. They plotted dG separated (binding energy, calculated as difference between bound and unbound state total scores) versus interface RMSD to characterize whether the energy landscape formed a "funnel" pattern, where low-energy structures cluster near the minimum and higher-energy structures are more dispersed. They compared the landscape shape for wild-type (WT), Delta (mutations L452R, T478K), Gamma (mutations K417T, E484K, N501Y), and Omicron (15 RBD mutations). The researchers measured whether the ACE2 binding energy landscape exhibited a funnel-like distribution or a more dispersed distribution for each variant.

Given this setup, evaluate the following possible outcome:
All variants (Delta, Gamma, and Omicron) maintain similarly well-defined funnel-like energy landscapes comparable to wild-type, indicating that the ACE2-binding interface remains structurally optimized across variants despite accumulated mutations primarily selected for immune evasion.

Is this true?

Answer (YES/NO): NO